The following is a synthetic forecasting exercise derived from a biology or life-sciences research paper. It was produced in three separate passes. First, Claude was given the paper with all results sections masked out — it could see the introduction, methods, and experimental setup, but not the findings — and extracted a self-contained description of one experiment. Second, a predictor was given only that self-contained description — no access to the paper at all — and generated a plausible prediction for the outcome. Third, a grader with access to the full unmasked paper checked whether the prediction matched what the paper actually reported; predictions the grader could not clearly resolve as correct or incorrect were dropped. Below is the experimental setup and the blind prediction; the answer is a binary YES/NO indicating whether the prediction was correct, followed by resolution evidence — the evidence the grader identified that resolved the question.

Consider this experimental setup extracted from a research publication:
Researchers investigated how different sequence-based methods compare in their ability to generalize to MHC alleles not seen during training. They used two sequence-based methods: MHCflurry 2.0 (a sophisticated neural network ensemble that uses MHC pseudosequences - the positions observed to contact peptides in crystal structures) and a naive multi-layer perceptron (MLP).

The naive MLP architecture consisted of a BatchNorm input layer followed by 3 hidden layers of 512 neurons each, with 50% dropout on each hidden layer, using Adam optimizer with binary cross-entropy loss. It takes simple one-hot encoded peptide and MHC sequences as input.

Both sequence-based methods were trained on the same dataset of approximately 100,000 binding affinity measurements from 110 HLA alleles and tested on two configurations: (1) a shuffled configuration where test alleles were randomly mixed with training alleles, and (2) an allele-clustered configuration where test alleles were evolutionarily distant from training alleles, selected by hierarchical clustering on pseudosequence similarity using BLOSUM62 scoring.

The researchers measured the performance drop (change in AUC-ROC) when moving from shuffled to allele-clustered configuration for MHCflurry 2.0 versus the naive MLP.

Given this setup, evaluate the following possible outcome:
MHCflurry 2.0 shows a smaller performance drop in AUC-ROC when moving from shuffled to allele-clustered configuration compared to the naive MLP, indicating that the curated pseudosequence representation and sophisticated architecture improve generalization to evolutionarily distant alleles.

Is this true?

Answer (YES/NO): YES